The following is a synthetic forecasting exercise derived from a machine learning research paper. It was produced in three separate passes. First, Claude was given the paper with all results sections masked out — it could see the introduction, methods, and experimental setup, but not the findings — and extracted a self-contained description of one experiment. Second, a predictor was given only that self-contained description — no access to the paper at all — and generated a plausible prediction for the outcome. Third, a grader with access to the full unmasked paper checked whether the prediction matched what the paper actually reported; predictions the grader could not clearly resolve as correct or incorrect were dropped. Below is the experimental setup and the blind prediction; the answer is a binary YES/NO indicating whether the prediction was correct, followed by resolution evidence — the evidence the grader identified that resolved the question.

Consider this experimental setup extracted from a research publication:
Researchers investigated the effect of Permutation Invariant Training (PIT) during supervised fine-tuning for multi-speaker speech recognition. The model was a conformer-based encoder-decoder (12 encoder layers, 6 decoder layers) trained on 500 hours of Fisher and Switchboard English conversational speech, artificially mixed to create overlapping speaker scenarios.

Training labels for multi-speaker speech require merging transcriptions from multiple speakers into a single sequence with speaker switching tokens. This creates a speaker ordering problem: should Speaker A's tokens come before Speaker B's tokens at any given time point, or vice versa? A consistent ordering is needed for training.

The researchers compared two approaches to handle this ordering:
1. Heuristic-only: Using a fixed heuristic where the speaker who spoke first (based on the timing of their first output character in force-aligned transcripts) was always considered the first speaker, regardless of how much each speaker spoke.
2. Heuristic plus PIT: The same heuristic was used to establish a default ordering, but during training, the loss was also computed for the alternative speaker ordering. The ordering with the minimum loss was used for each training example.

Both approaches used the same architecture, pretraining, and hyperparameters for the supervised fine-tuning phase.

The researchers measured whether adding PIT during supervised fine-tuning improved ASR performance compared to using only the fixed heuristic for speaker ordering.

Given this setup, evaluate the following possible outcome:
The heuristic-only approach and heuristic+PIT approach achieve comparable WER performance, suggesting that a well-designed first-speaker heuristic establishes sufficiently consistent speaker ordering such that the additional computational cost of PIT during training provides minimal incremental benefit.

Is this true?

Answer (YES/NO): NO